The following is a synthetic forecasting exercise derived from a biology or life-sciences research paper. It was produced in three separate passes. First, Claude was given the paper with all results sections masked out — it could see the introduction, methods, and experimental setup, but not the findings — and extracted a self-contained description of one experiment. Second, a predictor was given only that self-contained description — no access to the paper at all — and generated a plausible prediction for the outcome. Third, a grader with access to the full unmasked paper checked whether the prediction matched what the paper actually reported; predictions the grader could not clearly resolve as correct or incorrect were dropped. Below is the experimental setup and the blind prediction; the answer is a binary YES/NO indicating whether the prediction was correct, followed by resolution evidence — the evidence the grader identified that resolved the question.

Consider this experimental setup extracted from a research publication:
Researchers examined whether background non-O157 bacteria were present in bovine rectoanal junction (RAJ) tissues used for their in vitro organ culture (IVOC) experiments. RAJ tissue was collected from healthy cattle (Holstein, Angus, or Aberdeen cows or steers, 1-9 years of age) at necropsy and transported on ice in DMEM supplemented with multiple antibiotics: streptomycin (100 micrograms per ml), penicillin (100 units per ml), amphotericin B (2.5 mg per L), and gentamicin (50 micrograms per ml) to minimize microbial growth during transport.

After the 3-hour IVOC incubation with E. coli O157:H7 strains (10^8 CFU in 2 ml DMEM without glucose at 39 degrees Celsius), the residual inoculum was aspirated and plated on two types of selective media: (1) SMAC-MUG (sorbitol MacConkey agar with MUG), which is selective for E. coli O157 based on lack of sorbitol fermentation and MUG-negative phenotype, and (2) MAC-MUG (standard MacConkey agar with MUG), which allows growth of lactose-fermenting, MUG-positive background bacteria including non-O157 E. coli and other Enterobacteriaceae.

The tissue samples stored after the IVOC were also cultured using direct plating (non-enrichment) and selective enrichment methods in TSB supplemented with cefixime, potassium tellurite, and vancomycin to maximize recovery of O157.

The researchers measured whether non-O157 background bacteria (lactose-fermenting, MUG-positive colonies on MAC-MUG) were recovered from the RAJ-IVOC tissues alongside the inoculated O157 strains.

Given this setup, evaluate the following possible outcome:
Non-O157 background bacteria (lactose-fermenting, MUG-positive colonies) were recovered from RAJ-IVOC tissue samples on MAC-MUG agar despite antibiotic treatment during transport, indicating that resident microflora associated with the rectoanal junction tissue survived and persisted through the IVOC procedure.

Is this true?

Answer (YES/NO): NO